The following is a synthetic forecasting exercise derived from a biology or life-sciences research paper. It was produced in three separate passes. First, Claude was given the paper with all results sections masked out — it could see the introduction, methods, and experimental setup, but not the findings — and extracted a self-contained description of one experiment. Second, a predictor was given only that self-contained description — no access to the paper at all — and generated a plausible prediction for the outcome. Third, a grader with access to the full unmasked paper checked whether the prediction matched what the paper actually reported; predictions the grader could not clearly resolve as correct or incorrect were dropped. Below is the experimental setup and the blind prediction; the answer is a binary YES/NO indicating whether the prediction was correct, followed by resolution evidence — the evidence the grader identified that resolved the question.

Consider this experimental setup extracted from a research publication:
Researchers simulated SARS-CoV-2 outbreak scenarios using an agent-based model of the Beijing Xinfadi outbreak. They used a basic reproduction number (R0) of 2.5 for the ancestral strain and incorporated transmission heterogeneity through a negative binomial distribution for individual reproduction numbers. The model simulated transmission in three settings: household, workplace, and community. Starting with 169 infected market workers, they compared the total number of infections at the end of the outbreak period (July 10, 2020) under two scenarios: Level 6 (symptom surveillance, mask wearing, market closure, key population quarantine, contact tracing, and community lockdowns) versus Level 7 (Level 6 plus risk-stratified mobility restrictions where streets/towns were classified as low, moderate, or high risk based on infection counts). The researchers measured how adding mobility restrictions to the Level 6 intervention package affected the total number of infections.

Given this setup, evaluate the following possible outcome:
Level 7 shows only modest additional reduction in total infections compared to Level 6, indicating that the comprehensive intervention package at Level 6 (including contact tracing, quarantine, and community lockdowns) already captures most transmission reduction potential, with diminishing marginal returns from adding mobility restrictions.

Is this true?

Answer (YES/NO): NO